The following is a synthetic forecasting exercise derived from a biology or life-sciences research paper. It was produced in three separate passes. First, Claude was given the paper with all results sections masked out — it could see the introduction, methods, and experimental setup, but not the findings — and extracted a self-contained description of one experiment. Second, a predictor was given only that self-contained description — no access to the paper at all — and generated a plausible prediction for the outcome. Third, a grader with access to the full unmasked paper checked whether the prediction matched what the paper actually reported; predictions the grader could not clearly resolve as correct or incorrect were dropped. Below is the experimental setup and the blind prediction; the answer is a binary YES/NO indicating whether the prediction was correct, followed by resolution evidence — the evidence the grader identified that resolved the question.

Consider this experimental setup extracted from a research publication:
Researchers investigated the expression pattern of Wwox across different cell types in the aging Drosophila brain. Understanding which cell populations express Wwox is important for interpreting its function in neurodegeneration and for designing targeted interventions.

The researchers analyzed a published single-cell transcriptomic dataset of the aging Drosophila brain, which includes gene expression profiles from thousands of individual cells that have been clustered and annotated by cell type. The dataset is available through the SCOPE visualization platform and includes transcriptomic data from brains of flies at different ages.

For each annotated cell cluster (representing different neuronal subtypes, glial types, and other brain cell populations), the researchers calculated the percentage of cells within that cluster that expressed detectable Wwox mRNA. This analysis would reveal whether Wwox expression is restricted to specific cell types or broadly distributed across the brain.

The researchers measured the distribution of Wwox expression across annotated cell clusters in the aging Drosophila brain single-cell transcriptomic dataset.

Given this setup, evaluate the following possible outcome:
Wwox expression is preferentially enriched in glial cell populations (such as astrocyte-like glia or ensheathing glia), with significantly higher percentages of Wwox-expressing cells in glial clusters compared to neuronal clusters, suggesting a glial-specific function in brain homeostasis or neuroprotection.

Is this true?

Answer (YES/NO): NO